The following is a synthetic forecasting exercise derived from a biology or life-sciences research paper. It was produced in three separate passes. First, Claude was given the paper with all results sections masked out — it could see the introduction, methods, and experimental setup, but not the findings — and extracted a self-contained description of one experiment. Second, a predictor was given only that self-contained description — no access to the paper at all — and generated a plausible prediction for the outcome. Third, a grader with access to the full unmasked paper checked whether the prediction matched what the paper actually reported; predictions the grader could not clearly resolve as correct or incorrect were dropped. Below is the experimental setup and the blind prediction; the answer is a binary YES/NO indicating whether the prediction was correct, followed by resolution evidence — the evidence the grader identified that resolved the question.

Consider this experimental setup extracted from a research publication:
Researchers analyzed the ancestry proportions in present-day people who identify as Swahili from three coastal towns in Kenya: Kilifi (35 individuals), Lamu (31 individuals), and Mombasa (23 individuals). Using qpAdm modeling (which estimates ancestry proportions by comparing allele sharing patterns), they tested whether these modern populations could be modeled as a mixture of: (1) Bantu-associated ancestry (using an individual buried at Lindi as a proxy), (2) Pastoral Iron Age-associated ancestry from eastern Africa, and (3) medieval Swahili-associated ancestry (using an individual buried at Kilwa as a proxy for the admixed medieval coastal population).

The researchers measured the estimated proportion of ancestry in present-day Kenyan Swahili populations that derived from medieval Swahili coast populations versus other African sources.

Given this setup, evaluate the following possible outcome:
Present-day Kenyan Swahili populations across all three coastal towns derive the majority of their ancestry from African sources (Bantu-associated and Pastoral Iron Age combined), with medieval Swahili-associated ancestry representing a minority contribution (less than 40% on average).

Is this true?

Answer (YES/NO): YES